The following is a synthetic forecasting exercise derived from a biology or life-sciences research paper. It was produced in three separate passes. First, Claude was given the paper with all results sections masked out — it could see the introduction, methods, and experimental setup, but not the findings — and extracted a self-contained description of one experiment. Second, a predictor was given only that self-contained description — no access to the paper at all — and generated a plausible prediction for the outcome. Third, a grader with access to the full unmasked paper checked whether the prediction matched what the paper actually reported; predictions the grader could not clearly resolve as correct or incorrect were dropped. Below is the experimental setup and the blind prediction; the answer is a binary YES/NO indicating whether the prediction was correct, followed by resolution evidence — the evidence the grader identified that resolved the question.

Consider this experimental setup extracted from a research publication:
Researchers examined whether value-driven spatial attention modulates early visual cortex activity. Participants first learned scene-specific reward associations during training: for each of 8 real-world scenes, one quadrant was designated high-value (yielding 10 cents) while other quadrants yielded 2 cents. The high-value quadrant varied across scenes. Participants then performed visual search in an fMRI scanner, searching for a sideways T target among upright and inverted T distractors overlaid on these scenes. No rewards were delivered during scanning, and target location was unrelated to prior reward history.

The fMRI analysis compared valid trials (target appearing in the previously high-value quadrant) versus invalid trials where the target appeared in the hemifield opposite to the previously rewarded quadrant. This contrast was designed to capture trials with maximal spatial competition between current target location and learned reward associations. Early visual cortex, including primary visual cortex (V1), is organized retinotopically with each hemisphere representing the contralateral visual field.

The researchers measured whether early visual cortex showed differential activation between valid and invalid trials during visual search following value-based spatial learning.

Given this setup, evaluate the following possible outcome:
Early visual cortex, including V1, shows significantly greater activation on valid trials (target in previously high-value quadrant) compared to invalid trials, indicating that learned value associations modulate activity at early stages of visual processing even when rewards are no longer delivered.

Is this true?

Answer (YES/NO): NO